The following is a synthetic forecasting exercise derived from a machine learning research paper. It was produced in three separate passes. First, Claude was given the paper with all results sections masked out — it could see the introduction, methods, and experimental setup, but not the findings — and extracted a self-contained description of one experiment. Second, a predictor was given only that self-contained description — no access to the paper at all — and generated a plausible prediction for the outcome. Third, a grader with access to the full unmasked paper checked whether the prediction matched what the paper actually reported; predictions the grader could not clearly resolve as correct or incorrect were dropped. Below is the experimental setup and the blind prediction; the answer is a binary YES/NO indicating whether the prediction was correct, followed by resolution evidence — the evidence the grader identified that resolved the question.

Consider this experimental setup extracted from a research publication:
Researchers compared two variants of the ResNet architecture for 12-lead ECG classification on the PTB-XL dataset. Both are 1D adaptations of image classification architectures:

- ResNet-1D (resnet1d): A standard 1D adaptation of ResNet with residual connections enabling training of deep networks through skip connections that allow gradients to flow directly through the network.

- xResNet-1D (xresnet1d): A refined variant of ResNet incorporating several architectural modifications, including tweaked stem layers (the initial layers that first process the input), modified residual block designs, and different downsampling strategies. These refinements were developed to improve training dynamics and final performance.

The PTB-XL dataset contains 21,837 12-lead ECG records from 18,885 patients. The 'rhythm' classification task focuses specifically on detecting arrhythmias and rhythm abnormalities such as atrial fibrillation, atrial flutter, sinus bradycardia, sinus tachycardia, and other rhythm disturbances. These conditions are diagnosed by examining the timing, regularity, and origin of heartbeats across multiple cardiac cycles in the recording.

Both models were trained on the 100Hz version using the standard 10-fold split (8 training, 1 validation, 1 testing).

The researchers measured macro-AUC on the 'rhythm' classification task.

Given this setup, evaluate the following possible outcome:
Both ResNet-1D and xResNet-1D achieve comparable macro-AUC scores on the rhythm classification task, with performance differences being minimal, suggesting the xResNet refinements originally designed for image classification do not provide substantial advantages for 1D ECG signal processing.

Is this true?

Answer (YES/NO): NO